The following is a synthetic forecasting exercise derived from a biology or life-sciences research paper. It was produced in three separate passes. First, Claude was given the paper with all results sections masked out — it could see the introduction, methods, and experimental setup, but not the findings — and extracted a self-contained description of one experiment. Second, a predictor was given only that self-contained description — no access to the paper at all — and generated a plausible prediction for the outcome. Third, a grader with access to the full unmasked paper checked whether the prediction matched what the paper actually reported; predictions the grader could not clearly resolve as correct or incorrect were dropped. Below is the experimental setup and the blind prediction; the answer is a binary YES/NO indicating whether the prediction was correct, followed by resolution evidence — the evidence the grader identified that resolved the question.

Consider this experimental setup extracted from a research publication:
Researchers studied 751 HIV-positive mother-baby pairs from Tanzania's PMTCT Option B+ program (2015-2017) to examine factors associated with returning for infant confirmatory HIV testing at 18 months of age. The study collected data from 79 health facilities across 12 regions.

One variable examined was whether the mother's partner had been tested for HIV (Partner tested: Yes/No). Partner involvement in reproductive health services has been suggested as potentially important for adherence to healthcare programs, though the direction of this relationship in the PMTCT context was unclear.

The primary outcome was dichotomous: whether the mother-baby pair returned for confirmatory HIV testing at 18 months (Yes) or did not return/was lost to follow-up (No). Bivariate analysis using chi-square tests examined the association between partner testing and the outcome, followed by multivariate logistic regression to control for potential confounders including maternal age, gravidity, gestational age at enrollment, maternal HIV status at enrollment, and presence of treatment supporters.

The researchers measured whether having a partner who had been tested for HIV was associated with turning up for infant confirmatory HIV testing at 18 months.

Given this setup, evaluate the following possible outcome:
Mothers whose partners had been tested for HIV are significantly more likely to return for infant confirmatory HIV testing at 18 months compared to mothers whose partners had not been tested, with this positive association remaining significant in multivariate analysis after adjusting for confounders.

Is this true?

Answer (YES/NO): YES